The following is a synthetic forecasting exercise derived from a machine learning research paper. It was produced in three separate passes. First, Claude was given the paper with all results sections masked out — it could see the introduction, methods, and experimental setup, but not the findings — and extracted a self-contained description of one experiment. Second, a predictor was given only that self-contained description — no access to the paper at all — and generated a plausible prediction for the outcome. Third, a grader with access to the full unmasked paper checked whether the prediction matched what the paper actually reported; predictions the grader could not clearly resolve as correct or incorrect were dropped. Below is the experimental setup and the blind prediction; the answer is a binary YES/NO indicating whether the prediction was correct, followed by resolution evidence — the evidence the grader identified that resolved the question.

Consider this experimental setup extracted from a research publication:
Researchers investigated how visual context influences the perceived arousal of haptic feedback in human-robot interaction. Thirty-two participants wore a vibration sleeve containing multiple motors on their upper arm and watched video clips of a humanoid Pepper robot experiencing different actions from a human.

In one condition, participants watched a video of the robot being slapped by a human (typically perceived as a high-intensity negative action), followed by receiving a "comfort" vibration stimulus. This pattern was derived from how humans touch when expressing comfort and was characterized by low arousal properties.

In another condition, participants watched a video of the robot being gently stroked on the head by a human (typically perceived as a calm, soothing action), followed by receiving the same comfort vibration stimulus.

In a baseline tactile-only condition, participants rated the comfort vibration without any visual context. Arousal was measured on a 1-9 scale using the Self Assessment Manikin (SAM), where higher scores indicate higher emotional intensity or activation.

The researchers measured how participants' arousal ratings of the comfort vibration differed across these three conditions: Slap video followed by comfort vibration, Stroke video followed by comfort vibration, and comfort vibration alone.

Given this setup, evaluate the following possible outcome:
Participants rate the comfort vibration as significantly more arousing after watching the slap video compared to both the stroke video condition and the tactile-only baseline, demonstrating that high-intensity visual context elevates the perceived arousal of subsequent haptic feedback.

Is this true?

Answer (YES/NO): NO